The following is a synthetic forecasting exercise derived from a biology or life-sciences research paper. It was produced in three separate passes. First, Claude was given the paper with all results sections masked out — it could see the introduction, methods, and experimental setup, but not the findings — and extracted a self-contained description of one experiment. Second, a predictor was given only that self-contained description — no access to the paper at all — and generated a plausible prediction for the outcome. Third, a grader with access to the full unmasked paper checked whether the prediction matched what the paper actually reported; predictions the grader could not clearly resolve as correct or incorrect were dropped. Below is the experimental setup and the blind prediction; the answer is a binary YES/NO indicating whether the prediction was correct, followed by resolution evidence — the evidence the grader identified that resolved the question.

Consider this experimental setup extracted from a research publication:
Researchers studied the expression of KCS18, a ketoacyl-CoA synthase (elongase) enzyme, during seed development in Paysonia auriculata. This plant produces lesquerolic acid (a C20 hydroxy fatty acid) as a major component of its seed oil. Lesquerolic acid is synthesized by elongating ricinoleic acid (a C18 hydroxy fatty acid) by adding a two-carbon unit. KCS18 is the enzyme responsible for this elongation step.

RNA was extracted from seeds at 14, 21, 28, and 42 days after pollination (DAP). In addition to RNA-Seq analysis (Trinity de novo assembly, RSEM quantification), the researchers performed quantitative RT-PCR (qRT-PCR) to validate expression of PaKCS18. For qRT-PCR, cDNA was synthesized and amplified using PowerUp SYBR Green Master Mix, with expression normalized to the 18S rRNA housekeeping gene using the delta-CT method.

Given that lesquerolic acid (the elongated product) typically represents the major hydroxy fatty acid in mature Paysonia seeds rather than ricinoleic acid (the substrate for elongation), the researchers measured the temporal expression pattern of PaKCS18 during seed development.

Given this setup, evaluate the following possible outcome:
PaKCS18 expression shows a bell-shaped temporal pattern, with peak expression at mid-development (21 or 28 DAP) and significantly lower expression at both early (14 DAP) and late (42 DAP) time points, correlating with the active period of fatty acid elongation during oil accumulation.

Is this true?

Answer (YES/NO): NO